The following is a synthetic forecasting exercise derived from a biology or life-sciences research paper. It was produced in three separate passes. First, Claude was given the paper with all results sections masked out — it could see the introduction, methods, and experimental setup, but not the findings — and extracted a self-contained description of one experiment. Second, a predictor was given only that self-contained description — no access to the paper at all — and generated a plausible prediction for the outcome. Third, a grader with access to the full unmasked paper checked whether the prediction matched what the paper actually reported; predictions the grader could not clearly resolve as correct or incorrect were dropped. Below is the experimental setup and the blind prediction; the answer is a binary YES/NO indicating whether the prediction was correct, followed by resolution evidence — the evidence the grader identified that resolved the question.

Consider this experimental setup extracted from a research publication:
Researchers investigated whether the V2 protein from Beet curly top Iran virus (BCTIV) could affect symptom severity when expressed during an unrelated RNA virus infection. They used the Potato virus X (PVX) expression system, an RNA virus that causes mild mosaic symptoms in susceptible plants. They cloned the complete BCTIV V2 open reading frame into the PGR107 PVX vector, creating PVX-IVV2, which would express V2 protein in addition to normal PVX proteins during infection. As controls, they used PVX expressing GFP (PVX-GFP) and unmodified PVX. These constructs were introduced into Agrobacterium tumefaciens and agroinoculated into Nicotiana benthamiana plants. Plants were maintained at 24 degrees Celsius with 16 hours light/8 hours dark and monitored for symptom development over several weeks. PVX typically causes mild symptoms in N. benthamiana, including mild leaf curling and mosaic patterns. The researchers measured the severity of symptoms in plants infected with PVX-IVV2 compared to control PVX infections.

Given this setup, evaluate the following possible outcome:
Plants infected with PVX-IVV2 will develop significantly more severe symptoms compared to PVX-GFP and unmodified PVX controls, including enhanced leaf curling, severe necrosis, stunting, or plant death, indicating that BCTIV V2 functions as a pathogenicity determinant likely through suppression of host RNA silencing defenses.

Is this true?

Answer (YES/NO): YES